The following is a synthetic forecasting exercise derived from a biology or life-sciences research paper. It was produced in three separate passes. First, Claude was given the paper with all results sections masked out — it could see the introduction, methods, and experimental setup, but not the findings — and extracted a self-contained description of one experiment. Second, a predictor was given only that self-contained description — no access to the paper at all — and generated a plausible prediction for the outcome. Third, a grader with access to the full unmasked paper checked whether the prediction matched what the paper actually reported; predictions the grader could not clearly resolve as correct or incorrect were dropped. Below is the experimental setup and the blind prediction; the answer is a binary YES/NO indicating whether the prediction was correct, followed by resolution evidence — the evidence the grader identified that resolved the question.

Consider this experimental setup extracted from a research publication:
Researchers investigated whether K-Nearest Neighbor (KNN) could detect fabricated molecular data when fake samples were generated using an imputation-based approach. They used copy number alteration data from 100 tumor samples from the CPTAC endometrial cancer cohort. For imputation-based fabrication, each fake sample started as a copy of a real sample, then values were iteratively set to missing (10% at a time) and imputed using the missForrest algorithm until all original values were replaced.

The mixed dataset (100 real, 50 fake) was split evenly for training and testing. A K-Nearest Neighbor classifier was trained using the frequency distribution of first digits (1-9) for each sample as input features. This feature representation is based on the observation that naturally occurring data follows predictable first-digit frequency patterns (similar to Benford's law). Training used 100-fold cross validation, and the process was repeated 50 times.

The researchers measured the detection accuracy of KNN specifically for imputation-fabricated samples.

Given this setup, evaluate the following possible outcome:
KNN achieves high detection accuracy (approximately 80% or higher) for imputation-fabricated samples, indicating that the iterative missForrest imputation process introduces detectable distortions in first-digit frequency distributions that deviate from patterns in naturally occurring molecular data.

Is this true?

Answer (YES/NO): YES